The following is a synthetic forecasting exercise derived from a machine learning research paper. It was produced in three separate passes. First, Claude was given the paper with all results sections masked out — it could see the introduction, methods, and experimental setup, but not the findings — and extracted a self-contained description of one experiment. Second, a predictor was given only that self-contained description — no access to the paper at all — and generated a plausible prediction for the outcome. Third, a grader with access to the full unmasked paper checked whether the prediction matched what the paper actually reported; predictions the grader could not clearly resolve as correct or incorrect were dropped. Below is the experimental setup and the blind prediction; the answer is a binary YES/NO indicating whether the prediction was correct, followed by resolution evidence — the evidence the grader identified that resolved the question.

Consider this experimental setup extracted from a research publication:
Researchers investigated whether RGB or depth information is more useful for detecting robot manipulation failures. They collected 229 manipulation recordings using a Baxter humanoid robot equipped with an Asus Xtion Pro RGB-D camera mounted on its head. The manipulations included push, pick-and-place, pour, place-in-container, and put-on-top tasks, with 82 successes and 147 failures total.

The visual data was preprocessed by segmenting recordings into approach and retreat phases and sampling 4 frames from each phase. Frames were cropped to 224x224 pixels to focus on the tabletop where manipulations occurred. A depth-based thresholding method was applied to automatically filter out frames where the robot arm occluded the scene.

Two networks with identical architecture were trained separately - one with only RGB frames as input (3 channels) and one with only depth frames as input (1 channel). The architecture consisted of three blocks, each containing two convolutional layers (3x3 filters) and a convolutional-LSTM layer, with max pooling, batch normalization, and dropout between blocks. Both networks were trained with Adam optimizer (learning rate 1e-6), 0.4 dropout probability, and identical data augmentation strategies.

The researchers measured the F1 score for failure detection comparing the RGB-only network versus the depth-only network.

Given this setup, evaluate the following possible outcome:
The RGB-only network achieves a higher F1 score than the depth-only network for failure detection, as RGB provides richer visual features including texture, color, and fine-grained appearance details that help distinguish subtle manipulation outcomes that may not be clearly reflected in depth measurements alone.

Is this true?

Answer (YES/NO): YES